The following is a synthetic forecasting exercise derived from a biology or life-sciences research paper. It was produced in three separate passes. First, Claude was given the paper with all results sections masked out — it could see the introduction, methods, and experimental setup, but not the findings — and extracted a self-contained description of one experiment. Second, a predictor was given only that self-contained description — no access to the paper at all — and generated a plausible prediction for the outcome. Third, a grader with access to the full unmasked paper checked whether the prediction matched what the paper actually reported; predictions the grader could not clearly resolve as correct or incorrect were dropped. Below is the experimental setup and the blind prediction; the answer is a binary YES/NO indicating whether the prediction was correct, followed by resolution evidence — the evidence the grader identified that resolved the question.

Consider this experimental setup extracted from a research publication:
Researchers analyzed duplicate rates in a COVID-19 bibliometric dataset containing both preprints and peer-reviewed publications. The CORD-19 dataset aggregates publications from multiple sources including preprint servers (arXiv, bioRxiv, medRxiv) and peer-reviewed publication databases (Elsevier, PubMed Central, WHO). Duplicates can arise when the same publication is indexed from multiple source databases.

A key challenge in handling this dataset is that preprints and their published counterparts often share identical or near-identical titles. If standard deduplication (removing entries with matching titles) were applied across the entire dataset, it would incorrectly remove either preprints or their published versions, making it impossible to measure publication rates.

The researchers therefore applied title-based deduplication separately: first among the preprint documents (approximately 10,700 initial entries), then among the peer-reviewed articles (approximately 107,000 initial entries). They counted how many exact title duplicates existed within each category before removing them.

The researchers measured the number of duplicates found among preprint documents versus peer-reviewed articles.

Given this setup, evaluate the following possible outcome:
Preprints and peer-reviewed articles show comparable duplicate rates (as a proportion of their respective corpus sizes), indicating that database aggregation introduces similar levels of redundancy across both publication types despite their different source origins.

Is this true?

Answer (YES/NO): NO